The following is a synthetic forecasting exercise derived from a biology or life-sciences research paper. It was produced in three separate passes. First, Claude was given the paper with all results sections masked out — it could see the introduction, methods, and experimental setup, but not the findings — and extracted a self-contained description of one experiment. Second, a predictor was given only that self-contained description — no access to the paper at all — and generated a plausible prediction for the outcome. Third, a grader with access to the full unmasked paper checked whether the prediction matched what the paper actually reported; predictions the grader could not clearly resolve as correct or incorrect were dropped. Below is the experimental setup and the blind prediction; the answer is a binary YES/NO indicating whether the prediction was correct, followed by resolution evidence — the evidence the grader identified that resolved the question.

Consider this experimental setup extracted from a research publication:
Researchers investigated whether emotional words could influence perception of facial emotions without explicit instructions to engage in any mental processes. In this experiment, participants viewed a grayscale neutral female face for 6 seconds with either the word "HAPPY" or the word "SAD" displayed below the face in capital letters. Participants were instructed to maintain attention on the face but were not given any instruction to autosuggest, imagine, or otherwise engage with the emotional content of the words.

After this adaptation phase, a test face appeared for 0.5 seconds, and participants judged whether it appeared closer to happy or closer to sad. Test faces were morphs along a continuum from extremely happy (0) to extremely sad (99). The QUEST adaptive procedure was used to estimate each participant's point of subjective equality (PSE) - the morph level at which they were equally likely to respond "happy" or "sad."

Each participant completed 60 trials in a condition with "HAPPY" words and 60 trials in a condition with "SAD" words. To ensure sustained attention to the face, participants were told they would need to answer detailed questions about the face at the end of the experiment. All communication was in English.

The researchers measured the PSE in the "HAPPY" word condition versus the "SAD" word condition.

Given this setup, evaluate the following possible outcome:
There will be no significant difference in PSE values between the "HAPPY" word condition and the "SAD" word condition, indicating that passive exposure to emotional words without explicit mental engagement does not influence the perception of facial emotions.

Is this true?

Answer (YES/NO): YES